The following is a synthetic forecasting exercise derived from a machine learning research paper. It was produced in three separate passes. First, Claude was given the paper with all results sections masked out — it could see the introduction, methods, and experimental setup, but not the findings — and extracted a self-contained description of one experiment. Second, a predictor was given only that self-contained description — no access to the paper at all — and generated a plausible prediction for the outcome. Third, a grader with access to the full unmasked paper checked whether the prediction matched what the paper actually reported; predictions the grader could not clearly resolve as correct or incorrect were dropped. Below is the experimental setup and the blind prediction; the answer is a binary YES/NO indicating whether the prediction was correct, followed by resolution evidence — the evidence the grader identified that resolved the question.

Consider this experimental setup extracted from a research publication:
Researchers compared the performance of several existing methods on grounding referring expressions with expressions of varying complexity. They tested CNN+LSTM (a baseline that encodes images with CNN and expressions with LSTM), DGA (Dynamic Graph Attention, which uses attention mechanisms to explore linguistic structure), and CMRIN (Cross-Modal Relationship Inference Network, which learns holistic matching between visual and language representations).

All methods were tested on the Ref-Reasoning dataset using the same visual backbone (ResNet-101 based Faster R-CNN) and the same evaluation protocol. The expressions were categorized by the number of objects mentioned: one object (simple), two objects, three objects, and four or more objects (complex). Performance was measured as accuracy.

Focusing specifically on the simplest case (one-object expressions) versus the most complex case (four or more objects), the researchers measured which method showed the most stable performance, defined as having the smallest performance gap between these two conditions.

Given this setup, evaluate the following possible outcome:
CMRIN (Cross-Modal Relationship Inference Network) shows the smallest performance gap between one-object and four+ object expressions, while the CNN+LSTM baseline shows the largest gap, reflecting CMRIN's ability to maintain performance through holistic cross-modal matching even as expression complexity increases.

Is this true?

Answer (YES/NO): NO